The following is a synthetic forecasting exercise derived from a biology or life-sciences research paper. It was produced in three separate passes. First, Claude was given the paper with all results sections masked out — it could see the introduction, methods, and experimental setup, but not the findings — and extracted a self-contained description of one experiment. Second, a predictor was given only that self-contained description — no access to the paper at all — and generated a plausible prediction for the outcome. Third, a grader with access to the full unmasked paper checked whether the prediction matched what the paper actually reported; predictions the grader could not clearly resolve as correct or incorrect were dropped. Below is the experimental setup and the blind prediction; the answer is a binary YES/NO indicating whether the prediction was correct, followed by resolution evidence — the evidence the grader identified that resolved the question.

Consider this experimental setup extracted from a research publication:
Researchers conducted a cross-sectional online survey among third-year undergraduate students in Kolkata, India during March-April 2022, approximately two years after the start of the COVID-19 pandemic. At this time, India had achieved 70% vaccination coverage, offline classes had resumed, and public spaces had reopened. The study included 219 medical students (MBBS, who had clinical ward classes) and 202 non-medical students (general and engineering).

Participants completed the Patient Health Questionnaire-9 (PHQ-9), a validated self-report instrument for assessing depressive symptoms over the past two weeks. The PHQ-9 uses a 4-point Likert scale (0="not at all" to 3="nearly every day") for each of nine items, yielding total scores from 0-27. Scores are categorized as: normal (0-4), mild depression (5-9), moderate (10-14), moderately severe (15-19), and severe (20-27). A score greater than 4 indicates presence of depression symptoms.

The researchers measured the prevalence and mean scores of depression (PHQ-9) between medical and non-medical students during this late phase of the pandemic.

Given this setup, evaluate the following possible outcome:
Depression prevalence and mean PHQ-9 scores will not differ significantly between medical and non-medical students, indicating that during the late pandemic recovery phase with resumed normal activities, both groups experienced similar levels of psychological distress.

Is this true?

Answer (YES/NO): NO